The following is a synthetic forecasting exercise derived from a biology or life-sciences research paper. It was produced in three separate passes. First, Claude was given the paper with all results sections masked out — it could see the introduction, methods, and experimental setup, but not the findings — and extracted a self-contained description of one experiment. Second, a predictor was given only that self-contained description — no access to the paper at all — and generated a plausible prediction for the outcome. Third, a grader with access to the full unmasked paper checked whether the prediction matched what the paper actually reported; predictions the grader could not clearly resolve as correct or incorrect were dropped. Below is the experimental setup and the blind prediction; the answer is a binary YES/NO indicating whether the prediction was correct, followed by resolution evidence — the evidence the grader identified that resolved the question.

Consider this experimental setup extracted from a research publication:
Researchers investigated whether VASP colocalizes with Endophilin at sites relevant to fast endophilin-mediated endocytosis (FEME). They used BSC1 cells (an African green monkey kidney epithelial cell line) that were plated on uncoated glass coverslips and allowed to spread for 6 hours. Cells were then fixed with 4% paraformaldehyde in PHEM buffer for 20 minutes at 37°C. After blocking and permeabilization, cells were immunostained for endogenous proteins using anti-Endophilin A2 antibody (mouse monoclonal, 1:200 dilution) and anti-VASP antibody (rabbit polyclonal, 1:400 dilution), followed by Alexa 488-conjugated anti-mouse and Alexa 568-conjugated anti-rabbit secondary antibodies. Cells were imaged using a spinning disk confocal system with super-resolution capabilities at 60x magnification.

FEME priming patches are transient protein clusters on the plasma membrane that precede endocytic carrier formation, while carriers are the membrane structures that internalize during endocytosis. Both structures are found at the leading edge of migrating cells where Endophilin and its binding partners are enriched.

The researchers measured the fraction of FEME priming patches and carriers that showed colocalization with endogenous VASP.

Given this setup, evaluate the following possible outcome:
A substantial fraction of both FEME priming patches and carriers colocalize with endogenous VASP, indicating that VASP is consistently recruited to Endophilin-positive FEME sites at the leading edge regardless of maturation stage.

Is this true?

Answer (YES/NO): NO